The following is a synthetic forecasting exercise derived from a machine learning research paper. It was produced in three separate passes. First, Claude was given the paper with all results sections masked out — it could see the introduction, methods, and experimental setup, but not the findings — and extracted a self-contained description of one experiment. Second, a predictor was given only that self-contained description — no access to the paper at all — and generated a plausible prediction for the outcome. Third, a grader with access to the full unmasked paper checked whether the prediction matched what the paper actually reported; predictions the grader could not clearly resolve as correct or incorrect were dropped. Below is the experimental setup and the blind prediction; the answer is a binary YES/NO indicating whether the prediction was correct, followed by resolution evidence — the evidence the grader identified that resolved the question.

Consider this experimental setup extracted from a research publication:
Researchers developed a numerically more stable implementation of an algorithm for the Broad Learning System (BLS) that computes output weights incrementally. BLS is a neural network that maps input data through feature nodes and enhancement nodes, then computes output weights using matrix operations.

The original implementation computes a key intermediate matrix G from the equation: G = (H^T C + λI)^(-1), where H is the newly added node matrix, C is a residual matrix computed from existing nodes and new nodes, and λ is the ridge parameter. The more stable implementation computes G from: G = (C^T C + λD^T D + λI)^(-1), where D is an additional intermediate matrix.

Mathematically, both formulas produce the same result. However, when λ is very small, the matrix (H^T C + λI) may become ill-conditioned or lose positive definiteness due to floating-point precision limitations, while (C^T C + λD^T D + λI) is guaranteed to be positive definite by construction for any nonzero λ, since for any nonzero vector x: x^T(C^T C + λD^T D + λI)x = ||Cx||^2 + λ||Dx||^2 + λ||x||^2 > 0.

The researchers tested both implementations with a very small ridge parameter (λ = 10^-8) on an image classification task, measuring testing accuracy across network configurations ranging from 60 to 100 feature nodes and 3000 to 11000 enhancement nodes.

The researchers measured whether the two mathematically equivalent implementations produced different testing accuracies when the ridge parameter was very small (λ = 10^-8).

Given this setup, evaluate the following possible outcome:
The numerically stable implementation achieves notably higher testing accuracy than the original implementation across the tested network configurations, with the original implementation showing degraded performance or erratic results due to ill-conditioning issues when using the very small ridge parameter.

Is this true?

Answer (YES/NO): NO